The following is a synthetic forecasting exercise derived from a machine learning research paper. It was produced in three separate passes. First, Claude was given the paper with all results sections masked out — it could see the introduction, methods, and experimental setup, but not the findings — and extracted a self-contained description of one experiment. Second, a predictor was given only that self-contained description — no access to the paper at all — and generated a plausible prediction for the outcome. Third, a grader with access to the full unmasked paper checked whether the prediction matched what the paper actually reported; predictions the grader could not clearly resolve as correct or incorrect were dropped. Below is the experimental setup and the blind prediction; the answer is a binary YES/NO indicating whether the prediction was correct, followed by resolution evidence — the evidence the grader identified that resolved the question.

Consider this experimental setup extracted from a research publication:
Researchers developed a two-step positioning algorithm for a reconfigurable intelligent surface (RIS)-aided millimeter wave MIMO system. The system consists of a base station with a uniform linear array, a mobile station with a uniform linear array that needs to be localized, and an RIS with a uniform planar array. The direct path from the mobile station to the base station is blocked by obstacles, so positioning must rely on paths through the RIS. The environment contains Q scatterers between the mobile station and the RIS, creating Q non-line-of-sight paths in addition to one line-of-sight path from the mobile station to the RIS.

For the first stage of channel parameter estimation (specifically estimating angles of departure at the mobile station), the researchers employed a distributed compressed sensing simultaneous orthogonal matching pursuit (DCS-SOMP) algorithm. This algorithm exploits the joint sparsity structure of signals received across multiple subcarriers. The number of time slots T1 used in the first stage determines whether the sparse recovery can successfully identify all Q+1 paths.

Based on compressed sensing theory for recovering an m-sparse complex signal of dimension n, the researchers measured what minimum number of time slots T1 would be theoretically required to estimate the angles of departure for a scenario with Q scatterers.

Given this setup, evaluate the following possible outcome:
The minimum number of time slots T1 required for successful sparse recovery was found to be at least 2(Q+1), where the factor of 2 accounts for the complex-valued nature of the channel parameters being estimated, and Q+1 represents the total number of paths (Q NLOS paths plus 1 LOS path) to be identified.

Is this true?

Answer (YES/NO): NO